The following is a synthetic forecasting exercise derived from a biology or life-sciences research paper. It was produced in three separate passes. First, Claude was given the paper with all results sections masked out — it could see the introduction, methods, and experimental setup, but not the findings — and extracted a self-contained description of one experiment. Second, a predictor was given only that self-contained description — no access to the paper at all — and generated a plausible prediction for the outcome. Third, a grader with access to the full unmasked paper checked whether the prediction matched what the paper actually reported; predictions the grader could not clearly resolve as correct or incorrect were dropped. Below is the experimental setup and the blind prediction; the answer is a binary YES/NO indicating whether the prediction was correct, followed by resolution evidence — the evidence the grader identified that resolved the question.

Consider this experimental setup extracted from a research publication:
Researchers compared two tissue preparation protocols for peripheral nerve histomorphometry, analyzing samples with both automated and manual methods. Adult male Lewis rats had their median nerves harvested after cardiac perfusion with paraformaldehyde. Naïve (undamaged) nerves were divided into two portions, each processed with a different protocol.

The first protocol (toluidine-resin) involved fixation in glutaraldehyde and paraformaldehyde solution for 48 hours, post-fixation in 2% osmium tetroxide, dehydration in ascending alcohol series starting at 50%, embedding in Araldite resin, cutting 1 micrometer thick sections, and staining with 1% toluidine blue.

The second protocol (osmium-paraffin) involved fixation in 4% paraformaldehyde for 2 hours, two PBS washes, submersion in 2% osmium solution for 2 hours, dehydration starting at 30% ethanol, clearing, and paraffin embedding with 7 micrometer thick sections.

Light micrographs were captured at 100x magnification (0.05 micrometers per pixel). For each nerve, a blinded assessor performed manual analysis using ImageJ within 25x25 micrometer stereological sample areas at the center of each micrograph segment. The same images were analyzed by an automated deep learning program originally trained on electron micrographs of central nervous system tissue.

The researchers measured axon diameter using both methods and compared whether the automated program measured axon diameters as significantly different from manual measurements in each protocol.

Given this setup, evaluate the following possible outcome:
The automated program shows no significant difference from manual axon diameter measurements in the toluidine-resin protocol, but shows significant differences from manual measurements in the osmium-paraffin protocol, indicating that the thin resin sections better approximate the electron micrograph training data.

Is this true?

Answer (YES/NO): NO